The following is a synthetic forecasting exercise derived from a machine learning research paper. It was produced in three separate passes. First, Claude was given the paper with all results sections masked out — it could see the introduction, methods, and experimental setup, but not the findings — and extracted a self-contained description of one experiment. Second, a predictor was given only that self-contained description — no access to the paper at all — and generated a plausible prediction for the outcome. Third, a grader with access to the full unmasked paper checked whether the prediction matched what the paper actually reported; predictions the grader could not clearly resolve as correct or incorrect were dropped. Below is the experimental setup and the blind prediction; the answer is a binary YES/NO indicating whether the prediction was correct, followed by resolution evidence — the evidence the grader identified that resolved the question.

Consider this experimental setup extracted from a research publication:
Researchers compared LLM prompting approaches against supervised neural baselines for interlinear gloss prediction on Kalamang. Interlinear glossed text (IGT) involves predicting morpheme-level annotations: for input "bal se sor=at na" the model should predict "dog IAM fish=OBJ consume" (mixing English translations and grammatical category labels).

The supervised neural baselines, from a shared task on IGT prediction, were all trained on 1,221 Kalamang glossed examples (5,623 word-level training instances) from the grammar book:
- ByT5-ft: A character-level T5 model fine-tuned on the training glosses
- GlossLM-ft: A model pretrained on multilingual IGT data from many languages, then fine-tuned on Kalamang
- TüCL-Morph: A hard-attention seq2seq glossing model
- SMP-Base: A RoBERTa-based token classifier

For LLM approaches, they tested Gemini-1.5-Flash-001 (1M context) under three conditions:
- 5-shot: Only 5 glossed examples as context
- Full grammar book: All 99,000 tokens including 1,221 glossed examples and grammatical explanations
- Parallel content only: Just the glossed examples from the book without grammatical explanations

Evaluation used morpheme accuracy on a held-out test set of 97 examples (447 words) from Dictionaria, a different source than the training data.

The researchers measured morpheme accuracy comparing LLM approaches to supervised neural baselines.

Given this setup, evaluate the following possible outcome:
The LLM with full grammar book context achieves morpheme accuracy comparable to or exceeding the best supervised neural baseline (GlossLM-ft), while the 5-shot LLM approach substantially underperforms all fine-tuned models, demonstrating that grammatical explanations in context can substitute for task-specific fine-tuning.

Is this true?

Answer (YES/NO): NO